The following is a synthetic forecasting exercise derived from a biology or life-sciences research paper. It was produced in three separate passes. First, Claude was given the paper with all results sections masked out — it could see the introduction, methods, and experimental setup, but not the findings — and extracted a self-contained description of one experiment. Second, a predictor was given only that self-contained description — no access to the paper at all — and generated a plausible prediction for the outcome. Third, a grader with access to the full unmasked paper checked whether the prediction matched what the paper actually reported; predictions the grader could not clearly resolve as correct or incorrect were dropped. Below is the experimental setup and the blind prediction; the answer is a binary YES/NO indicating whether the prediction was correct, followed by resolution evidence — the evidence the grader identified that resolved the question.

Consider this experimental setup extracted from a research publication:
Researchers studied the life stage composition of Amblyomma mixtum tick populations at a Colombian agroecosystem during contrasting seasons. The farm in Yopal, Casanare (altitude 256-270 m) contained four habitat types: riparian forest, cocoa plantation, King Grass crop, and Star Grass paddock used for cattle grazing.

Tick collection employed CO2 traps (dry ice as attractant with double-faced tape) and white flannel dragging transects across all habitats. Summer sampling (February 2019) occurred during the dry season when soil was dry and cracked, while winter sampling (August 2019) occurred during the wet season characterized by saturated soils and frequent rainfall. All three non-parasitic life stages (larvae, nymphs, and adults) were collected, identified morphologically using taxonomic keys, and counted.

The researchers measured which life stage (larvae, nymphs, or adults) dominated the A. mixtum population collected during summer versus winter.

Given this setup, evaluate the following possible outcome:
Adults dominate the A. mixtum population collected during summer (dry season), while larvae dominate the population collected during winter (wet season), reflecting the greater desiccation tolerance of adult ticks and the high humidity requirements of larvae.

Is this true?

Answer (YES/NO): NO